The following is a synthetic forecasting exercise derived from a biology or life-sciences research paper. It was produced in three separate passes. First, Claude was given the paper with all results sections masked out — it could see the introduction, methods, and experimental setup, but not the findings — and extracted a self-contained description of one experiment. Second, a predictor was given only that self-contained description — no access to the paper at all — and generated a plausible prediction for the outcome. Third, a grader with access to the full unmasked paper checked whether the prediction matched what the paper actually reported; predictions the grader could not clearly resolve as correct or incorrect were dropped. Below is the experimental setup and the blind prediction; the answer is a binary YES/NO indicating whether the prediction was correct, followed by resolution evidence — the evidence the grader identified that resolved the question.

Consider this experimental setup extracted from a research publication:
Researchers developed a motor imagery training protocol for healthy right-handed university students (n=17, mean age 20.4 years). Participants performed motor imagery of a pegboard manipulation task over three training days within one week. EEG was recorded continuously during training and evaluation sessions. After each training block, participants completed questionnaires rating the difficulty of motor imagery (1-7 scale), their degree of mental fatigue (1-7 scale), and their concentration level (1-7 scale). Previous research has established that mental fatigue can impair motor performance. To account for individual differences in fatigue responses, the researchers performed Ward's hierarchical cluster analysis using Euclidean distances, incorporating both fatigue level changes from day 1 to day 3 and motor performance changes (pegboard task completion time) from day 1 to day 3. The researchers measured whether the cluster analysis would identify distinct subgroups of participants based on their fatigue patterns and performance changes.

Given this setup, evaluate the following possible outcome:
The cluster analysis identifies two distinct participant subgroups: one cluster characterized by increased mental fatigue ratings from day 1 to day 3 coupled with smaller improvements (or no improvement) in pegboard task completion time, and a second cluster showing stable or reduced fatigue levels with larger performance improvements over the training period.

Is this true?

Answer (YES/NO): NO